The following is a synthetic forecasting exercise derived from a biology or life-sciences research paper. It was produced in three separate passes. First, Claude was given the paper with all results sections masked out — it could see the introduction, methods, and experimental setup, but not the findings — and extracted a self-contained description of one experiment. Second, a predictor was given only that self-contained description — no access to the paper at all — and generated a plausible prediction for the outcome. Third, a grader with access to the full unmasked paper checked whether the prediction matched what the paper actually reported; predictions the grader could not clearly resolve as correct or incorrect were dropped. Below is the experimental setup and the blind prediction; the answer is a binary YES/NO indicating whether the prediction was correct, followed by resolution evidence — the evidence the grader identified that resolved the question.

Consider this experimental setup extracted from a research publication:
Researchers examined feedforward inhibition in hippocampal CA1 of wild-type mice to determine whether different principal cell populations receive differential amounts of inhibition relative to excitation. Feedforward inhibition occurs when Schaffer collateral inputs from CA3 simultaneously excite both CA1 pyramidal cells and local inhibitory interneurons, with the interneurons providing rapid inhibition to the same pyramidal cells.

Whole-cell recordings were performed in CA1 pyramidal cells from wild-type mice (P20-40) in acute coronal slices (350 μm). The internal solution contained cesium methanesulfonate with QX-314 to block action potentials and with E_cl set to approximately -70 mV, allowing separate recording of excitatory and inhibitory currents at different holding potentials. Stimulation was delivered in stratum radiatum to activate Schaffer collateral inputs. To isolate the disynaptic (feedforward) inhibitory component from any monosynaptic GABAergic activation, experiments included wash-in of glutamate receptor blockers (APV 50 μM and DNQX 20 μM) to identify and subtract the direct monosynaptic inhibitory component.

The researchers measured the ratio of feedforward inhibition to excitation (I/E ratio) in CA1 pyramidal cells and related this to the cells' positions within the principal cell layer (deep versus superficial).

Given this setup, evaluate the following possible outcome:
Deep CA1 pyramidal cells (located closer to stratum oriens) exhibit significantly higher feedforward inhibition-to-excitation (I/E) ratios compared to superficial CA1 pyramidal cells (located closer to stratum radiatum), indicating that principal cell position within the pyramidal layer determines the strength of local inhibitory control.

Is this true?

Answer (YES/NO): YES